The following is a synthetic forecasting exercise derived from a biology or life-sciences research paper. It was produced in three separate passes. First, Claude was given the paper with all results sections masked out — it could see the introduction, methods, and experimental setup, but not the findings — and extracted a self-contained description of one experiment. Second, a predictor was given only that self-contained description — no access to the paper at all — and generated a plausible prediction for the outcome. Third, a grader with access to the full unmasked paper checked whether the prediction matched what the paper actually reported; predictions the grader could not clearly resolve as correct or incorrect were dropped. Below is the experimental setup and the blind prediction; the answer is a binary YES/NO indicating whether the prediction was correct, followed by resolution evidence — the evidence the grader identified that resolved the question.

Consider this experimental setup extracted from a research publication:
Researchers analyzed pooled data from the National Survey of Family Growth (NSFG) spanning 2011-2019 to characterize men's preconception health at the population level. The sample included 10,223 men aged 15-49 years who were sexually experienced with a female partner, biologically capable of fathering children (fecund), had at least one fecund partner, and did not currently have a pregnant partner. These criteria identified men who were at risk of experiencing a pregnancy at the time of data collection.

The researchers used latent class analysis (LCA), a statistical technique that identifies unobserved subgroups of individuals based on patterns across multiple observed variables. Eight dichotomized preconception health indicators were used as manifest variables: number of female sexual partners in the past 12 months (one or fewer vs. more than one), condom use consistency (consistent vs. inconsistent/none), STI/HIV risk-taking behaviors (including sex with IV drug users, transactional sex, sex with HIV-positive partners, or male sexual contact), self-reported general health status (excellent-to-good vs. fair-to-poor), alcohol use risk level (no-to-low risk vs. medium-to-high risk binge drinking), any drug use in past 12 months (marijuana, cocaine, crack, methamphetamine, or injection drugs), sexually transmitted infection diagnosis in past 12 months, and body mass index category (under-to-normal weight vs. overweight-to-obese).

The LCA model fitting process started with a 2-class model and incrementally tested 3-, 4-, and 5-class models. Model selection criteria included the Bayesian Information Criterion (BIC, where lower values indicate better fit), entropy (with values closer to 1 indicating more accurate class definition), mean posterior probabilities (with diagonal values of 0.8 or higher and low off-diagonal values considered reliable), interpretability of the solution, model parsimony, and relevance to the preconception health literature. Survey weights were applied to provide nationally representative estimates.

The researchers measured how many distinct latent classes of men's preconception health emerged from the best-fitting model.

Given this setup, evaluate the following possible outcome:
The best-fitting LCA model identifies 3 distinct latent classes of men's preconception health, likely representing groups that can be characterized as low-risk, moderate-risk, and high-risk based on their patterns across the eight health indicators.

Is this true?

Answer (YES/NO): NO